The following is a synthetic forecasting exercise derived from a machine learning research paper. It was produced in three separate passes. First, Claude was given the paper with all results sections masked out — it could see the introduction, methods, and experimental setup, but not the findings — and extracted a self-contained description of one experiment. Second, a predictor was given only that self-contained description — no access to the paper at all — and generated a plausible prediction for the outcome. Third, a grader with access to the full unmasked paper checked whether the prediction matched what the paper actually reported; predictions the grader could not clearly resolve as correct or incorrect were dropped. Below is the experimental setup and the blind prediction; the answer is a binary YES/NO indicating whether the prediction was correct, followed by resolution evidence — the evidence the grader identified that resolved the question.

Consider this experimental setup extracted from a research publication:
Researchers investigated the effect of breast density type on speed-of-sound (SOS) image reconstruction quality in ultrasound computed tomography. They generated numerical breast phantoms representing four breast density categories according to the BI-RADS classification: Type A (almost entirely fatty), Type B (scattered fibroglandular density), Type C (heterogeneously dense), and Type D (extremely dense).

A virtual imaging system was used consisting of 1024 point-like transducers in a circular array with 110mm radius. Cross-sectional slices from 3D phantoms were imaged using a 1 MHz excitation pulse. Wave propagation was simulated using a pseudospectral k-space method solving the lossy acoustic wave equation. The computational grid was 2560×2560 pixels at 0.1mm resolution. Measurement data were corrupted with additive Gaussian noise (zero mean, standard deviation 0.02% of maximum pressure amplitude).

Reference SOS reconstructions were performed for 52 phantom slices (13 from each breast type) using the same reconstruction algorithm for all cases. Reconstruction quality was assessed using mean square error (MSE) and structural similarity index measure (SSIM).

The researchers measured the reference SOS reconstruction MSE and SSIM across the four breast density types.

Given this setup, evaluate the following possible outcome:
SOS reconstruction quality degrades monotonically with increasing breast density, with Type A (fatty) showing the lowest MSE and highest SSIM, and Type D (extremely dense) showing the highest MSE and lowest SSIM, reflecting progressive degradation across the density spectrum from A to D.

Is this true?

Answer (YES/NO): NO